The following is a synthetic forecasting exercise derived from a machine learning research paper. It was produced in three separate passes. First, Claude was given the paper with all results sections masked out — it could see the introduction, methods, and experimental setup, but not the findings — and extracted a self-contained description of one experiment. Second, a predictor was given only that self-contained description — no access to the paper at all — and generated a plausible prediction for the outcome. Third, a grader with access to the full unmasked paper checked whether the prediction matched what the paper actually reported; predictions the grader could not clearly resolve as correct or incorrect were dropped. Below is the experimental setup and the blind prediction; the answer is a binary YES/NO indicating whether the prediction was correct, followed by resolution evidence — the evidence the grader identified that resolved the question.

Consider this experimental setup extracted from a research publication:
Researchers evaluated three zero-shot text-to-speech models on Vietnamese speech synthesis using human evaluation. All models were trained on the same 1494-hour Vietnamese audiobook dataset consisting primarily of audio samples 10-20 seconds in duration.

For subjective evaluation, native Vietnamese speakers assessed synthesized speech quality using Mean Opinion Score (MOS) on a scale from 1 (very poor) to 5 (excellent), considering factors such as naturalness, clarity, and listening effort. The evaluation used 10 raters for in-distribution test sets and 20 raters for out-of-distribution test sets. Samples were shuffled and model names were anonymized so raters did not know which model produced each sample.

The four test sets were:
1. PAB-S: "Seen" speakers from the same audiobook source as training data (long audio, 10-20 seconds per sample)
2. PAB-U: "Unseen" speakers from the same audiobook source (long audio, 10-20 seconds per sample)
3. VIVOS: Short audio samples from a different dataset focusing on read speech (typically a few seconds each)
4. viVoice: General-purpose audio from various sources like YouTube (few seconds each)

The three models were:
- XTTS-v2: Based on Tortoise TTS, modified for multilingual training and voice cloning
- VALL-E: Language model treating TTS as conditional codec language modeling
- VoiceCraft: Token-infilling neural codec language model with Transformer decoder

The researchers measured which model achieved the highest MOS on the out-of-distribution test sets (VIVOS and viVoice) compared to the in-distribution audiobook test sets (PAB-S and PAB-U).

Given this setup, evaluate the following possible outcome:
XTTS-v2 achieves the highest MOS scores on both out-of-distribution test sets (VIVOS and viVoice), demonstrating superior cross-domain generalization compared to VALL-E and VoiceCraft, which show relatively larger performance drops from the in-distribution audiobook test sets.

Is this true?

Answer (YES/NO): NO